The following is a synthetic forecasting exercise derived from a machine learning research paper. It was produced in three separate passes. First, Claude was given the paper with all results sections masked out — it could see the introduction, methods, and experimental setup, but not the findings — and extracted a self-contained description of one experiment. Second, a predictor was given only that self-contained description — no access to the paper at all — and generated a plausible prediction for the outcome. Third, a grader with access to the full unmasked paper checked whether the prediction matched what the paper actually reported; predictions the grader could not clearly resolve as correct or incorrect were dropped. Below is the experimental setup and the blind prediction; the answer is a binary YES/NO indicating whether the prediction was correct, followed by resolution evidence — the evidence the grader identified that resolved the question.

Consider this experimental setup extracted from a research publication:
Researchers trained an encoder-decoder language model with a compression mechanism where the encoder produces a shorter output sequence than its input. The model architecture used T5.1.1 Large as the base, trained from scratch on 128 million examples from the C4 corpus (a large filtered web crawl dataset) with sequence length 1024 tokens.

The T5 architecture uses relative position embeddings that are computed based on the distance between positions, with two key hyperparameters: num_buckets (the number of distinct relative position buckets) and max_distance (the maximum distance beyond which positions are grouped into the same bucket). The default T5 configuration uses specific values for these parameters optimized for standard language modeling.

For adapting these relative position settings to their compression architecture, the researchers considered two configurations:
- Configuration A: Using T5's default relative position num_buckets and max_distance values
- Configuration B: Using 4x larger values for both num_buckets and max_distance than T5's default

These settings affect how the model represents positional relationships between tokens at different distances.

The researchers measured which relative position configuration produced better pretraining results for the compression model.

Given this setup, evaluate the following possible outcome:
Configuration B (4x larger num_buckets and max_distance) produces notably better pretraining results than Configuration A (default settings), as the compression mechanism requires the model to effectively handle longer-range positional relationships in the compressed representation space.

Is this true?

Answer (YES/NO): YES